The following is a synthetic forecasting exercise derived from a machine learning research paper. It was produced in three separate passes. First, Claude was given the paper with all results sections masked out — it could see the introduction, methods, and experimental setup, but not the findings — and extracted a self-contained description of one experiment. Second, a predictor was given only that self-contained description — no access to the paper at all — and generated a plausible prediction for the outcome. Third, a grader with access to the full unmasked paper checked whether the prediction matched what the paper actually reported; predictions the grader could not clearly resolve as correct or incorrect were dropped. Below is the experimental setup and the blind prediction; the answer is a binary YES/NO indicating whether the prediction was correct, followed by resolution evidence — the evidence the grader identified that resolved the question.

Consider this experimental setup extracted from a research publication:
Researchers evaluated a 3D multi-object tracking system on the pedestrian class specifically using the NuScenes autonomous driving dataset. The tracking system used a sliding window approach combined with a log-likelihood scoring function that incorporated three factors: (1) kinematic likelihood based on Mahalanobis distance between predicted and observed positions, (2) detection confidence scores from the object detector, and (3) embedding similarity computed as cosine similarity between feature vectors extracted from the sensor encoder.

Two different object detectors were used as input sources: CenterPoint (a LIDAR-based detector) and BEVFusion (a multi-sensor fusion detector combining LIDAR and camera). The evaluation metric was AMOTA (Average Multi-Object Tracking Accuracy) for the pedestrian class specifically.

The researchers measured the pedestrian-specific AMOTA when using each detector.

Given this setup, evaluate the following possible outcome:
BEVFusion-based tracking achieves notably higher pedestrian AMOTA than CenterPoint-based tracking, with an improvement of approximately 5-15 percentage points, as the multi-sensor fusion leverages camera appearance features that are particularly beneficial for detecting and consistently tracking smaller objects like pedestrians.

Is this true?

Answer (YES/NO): NO